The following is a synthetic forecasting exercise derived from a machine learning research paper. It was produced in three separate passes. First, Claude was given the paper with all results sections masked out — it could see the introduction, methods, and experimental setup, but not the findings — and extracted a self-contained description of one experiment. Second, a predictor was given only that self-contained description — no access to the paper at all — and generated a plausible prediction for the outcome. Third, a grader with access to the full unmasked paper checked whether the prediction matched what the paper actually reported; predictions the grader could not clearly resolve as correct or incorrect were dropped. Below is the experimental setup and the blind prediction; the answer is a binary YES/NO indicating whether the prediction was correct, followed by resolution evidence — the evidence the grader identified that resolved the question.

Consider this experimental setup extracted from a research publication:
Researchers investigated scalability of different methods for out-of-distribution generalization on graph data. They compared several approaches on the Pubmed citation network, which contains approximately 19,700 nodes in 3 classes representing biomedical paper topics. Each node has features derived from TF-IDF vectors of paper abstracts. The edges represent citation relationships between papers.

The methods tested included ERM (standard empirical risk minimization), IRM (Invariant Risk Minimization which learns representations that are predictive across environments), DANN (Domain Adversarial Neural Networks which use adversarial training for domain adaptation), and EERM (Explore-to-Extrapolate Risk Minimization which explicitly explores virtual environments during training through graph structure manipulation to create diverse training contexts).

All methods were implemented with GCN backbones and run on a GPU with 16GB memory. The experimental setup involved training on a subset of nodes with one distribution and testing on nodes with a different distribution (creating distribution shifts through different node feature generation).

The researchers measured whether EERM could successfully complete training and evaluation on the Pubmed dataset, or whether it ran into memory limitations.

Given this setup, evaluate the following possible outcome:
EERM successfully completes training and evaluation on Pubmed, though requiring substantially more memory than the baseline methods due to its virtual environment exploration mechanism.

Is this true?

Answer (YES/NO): NO